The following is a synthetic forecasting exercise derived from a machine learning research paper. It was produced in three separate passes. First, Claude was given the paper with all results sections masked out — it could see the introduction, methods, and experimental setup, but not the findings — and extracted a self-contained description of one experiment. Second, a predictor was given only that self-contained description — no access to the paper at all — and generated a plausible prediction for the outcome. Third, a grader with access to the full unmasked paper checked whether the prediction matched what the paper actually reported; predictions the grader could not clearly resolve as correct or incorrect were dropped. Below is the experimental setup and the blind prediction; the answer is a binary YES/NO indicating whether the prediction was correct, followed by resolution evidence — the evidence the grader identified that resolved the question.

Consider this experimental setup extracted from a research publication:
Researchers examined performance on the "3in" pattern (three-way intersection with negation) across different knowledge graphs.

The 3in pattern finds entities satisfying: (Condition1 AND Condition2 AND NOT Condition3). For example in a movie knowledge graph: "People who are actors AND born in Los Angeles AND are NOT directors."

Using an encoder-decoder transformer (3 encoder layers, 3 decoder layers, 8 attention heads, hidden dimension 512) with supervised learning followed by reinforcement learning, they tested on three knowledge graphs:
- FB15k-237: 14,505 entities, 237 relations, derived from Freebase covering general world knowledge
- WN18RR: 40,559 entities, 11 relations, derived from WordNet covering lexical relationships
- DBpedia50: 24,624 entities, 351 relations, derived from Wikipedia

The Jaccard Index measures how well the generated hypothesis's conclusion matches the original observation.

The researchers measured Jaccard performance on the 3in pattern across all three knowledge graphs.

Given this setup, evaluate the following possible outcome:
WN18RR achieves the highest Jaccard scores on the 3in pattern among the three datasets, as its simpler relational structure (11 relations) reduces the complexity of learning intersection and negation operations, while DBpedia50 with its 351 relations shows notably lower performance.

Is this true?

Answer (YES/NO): YES